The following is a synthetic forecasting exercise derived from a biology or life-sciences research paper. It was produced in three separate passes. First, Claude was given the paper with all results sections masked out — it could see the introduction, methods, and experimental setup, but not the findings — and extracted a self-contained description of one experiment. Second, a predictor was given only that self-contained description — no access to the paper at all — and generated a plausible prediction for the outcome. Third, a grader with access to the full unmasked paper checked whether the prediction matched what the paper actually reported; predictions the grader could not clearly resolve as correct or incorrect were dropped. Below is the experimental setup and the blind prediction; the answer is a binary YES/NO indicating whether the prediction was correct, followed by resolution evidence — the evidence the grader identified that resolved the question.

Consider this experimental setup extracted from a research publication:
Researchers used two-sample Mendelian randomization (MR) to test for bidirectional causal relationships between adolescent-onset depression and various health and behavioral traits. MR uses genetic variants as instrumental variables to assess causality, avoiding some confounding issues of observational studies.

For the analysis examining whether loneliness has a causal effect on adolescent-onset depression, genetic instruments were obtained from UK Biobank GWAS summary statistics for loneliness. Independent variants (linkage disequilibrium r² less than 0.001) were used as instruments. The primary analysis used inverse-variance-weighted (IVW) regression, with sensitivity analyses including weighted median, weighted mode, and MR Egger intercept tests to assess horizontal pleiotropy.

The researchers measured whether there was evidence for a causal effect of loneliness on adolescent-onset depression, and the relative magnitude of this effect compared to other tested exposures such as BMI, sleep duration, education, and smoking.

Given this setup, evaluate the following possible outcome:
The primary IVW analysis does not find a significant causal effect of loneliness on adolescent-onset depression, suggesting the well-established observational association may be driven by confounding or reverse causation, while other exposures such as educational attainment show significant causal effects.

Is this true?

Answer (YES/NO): NO